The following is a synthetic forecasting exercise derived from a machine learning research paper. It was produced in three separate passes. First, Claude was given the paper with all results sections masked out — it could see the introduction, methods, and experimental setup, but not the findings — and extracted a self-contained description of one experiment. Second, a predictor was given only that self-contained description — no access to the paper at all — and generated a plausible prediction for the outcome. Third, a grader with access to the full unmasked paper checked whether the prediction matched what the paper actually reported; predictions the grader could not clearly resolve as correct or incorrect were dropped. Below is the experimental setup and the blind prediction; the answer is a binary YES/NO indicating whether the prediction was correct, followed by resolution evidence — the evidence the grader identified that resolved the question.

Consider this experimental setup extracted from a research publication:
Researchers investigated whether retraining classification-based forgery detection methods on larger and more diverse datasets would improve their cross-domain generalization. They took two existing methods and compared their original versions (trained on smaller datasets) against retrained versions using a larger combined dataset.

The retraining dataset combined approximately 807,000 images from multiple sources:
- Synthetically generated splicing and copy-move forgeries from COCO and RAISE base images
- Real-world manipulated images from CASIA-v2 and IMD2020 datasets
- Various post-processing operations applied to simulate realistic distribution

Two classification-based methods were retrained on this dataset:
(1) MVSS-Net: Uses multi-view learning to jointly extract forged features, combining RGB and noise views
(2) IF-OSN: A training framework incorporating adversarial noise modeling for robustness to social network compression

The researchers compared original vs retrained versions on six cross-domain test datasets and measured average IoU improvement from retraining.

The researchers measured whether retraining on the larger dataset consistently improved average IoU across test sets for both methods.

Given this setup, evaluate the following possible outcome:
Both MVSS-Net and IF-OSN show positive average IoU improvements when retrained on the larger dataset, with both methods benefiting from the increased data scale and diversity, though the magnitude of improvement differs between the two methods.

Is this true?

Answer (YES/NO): YES